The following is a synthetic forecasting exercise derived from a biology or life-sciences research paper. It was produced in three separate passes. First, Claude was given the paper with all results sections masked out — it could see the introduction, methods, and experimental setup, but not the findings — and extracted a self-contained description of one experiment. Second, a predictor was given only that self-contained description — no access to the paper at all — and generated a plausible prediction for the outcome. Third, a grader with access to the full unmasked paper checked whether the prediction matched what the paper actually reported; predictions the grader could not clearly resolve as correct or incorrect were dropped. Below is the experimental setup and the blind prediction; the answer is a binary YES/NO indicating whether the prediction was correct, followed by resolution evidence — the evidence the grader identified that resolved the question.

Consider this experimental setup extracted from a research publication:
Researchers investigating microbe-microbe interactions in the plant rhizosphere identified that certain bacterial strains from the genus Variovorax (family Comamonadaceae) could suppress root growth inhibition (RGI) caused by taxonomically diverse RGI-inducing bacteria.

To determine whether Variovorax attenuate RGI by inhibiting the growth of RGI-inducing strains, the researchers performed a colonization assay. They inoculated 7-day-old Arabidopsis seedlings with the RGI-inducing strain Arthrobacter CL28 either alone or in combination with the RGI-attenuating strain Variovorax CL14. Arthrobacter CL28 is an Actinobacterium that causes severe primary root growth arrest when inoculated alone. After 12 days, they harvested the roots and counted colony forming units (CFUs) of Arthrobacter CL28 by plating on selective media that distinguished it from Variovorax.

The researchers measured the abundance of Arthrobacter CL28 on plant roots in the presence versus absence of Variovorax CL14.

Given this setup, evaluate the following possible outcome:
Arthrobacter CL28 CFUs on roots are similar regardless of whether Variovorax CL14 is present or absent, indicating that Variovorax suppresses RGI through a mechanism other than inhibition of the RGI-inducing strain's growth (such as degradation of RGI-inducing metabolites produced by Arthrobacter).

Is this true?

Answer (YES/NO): NO